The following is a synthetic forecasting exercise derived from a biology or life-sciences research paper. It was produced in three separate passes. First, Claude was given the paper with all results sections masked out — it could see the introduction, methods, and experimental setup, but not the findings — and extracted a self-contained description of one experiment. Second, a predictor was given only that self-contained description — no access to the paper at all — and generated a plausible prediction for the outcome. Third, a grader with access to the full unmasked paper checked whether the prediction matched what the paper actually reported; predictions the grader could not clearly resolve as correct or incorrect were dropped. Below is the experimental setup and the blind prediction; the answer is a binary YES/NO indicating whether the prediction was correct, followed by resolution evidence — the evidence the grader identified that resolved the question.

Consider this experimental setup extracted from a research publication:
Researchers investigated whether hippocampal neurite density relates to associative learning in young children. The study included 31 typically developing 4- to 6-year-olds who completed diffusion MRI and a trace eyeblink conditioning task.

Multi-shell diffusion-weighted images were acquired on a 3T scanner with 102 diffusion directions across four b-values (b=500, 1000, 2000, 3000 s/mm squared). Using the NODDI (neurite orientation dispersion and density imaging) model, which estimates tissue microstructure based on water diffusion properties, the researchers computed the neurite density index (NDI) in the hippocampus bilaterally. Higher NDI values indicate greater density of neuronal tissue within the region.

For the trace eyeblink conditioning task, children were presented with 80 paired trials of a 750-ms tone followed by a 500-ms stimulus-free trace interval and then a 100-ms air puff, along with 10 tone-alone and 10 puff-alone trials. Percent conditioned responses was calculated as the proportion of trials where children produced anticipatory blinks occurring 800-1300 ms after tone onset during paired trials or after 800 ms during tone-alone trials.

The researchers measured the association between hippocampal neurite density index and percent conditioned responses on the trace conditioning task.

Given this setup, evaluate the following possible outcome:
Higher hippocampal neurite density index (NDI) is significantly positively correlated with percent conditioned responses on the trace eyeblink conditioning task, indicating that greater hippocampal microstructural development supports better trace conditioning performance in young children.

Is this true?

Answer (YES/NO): NO